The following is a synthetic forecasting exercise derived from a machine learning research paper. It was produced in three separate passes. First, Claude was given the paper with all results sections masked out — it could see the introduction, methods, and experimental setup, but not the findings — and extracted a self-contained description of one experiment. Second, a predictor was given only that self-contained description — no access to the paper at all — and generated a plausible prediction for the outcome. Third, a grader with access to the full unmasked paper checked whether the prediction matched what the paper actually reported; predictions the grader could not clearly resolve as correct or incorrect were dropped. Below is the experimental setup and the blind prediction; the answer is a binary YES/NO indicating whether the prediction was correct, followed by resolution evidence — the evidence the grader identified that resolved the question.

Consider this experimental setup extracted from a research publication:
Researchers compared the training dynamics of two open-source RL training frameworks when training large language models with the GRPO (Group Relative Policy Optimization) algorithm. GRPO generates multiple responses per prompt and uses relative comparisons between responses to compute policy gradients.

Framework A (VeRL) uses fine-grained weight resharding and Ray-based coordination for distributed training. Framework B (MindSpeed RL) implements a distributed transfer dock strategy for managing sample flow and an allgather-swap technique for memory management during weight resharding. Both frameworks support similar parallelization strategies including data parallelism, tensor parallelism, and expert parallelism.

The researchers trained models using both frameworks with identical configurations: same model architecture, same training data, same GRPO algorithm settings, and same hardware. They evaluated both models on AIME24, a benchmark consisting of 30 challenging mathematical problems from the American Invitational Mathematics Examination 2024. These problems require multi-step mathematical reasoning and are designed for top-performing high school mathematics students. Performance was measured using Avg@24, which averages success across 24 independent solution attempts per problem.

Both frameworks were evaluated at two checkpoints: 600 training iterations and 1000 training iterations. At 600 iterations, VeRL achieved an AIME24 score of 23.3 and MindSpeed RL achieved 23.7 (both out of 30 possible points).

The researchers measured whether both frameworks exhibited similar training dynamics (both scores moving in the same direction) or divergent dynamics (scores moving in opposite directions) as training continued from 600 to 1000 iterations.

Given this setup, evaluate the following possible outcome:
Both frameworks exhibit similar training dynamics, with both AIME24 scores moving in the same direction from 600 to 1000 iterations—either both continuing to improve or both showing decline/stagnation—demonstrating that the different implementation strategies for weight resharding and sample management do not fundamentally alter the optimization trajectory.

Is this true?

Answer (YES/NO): NO